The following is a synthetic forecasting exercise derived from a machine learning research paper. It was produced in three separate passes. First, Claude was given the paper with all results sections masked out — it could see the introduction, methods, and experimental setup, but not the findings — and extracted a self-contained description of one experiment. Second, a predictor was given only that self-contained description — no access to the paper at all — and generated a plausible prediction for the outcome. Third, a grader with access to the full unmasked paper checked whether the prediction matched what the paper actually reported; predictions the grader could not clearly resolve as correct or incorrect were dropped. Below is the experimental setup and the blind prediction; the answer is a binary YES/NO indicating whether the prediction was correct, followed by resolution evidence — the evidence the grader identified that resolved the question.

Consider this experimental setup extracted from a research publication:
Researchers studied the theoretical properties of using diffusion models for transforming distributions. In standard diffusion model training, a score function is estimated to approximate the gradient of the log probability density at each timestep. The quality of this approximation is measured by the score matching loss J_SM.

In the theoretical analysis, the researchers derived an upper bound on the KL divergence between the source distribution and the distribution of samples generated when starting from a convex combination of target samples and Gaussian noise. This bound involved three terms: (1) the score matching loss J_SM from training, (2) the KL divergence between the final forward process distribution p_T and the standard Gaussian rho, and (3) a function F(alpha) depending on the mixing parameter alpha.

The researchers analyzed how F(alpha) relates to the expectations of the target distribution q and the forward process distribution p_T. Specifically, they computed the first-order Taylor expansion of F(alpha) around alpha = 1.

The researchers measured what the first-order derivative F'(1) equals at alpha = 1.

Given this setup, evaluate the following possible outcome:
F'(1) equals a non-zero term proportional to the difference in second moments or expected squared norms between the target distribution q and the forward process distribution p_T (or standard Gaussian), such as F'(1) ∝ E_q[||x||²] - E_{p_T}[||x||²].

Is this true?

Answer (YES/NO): NO